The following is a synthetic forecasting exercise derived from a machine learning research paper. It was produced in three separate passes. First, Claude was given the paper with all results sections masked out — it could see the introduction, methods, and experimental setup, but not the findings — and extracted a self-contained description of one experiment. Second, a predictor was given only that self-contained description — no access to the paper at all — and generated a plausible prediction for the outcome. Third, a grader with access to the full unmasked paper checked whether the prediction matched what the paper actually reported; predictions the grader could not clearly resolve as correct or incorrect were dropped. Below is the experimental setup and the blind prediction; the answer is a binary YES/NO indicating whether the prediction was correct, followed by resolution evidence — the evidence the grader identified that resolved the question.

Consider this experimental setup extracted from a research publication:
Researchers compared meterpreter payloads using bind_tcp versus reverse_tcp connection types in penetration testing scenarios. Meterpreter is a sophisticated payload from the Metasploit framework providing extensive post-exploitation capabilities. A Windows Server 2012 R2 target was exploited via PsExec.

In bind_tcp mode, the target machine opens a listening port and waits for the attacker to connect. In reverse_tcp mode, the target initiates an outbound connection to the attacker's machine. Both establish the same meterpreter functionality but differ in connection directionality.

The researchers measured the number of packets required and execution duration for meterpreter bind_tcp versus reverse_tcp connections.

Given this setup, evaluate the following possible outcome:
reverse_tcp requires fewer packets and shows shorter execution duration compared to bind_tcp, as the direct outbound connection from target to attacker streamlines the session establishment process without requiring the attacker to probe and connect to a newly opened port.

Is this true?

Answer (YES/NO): NO